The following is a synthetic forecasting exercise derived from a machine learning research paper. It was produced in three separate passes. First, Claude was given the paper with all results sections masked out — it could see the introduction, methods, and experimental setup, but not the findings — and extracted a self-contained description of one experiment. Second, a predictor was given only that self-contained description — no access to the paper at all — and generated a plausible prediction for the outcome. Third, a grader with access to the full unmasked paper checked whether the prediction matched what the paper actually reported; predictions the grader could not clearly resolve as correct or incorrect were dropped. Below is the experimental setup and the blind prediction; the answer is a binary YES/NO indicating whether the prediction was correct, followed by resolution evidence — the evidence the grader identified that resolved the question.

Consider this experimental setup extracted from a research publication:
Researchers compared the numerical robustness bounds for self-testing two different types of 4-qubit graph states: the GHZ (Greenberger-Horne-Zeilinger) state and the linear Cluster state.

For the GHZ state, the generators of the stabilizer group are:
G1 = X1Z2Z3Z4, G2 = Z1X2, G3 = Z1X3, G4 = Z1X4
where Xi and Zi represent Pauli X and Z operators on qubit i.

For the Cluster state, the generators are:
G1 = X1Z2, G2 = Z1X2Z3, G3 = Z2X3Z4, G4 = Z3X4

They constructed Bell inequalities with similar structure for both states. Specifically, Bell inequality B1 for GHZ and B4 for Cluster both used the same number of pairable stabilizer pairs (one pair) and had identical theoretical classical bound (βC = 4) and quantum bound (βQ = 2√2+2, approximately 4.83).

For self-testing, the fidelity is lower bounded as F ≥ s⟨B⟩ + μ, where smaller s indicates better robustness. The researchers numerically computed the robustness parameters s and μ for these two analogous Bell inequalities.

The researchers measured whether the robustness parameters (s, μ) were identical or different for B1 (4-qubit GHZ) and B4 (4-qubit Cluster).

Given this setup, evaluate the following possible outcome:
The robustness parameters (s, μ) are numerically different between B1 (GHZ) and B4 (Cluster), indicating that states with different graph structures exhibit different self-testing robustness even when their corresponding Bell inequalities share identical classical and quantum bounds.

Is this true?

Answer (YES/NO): NO